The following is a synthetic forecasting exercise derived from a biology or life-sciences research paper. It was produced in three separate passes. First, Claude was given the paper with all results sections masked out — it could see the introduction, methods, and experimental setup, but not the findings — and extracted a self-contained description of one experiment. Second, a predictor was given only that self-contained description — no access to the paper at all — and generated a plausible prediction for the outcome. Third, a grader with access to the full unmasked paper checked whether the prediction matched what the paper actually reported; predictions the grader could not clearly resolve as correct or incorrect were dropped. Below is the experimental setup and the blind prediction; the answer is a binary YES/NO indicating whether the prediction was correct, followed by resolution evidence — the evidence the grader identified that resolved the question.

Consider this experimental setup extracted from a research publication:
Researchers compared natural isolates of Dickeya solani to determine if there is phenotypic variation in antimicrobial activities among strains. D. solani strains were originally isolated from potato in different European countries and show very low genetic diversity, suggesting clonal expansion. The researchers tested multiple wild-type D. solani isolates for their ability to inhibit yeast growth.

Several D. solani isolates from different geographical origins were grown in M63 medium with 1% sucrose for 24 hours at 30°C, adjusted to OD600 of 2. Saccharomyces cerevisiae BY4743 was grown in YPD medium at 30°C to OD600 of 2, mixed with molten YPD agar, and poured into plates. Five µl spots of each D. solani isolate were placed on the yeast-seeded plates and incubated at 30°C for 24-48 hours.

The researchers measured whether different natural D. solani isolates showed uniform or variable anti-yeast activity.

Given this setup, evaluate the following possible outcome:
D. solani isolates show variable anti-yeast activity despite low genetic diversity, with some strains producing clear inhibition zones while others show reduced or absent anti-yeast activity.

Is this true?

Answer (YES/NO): YES